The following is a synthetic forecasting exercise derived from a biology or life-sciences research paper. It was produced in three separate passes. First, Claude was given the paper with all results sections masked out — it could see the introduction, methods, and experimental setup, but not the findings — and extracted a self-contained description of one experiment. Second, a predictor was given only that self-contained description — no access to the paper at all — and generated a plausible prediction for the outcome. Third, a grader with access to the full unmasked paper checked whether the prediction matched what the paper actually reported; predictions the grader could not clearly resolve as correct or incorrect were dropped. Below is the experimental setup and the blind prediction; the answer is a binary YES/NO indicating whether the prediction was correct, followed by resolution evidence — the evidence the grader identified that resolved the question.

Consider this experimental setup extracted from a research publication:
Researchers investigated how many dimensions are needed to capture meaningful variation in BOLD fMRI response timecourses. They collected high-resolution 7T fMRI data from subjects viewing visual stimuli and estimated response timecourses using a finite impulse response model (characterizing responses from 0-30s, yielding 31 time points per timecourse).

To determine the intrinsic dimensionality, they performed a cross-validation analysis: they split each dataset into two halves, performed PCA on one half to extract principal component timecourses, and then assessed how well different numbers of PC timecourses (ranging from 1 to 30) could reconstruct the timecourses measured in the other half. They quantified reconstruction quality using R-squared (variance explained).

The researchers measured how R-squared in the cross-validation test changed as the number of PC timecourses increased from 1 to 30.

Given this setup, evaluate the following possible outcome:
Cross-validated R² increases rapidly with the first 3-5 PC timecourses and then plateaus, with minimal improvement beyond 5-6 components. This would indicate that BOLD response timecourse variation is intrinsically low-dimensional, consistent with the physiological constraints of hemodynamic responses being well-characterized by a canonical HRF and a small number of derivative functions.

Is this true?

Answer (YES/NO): NO